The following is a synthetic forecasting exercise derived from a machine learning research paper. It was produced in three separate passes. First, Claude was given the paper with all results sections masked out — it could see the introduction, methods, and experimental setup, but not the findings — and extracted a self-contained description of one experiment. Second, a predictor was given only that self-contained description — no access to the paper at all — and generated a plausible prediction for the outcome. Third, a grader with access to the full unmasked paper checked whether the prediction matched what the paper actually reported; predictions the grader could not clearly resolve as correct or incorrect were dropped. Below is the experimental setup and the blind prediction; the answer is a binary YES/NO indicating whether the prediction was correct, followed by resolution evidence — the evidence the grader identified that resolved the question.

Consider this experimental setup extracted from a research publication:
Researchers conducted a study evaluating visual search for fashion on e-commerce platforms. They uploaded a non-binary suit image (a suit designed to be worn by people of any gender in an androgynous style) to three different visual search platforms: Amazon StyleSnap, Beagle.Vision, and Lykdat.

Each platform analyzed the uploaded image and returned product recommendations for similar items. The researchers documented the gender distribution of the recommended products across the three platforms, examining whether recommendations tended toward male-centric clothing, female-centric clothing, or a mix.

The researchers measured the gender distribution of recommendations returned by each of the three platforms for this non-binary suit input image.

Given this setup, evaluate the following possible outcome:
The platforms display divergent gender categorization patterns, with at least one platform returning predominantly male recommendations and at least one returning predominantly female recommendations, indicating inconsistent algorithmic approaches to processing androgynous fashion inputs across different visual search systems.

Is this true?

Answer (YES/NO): NO